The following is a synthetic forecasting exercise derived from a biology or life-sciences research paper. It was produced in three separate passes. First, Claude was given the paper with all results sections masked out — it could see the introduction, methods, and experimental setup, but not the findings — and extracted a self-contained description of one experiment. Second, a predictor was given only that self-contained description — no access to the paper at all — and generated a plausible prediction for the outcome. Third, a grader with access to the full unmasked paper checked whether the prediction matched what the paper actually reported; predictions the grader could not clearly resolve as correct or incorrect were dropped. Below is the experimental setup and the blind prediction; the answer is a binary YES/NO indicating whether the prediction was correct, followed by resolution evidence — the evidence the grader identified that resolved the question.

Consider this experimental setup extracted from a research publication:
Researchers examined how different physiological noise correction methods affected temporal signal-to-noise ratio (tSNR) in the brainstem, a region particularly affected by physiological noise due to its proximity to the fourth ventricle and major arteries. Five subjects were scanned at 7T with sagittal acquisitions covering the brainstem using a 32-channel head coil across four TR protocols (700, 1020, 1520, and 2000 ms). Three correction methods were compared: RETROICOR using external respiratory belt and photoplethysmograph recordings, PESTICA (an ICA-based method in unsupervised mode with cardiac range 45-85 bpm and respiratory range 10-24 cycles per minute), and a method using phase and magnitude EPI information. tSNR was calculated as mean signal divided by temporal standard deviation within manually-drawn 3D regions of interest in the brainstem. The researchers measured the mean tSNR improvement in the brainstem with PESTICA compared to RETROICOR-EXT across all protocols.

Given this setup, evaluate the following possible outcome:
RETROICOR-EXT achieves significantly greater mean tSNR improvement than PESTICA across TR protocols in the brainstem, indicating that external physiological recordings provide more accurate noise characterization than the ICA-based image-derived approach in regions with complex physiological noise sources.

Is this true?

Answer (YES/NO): YES